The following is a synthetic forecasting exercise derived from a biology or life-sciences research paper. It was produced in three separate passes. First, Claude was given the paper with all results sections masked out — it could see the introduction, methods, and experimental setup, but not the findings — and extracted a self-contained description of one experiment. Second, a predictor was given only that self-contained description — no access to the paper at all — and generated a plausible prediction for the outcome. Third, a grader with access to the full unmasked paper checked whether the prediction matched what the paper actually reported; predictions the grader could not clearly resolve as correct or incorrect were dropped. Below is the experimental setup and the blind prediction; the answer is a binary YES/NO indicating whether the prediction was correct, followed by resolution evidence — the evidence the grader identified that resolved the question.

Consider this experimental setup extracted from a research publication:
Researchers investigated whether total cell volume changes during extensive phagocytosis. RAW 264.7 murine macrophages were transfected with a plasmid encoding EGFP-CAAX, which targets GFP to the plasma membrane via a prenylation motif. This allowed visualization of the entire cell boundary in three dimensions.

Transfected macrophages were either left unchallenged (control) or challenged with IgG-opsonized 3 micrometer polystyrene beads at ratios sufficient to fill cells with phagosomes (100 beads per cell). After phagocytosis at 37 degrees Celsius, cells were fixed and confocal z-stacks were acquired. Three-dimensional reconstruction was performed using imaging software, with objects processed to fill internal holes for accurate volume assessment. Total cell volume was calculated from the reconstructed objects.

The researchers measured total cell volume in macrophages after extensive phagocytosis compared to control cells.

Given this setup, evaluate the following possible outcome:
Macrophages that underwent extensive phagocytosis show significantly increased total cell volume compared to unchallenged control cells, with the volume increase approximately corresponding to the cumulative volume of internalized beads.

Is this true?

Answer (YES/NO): NO